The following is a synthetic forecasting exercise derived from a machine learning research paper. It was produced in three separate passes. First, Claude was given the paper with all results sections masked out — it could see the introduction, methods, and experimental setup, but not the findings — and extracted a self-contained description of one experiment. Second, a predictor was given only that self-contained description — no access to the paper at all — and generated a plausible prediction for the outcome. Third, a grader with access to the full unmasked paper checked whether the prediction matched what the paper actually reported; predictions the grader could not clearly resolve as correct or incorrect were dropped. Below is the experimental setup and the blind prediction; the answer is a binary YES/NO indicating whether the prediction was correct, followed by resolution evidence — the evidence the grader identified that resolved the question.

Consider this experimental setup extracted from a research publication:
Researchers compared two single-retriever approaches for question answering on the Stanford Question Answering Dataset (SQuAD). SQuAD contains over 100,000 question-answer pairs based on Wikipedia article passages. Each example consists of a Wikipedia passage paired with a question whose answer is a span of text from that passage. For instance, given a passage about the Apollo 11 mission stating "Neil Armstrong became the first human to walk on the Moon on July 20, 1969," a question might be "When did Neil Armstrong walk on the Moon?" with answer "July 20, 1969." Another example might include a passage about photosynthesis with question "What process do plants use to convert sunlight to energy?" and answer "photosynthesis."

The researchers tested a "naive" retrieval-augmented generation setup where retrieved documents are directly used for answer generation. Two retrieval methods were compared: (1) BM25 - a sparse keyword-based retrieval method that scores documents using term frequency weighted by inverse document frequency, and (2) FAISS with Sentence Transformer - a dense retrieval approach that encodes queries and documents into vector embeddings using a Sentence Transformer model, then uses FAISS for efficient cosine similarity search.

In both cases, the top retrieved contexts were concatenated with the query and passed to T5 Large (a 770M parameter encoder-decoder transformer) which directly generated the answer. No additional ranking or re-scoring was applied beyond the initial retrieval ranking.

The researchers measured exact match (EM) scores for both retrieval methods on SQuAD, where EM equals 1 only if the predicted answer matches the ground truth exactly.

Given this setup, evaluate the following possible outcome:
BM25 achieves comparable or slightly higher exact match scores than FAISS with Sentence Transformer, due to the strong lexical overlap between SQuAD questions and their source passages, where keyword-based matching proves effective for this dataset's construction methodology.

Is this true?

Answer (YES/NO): NO